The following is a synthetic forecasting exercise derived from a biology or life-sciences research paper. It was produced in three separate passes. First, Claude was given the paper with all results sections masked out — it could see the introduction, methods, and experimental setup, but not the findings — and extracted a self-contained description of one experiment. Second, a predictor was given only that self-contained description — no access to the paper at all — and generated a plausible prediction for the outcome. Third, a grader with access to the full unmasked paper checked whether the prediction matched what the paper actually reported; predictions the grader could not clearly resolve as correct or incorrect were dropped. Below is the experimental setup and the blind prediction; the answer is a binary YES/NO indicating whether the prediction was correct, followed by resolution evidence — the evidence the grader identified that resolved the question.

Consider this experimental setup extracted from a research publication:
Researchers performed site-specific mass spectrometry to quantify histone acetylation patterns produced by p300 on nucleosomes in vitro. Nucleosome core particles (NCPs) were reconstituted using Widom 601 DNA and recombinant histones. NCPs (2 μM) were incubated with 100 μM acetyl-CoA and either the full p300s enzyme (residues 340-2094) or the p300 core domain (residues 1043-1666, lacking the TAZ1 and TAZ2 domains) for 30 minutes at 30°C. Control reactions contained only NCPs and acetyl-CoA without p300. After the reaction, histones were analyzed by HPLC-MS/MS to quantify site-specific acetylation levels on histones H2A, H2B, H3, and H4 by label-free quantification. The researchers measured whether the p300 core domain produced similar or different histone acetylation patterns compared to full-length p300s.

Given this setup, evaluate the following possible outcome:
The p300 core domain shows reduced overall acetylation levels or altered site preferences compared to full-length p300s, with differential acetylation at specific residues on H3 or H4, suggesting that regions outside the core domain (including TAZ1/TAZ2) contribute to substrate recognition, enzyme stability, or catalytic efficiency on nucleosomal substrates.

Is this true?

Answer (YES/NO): YES